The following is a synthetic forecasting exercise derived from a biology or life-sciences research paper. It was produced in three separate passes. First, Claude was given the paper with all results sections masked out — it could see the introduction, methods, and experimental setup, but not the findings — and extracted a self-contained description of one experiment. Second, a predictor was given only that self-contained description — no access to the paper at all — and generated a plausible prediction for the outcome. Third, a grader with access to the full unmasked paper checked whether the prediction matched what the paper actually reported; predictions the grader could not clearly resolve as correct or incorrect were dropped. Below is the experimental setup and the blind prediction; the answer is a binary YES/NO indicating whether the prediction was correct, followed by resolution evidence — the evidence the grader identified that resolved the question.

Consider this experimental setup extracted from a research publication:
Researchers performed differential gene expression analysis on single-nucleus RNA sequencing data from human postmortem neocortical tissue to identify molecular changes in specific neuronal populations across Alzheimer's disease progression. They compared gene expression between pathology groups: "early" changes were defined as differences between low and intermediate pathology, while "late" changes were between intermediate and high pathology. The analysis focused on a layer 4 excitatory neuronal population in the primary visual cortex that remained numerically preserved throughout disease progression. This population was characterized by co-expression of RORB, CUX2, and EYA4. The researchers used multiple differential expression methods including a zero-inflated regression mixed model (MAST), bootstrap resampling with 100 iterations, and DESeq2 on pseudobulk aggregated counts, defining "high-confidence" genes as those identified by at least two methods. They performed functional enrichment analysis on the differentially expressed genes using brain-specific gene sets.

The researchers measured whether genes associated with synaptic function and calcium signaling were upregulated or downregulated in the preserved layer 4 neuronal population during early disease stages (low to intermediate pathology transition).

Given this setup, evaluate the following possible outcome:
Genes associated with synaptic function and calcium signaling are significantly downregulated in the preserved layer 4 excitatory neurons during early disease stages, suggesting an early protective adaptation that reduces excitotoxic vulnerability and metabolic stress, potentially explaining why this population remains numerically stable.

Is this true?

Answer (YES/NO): NO